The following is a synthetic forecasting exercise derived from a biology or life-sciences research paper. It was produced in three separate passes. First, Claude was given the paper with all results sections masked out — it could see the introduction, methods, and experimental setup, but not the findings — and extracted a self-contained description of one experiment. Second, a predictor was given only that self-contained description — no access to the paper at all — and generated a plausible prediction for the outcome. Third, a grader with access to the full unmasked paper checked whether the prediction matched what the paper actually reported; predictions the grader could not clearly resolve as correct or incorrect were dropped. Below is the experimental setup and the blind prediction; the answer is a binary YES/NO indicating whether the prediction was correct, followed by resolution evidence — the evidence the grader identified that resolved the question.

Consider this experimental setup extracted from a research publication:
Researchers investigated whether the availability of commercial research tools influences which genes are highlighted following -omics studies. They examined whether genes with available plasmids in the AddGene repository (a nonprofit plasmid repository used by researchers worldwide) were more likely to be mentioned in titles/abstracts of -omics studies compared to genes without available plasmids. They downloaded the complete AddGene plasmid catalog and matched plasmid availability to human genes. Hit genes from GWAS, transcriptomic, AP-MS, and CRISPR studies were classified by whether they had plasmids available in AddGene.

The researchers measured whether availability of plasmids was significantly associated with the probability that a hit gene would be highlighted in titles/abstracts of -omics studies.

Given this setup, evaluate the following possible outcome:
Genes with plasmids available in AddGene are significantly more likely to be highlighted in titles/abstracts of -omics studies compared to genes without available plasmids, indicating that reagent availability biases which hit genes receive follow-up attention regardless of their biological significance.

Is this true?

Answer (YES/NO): YES